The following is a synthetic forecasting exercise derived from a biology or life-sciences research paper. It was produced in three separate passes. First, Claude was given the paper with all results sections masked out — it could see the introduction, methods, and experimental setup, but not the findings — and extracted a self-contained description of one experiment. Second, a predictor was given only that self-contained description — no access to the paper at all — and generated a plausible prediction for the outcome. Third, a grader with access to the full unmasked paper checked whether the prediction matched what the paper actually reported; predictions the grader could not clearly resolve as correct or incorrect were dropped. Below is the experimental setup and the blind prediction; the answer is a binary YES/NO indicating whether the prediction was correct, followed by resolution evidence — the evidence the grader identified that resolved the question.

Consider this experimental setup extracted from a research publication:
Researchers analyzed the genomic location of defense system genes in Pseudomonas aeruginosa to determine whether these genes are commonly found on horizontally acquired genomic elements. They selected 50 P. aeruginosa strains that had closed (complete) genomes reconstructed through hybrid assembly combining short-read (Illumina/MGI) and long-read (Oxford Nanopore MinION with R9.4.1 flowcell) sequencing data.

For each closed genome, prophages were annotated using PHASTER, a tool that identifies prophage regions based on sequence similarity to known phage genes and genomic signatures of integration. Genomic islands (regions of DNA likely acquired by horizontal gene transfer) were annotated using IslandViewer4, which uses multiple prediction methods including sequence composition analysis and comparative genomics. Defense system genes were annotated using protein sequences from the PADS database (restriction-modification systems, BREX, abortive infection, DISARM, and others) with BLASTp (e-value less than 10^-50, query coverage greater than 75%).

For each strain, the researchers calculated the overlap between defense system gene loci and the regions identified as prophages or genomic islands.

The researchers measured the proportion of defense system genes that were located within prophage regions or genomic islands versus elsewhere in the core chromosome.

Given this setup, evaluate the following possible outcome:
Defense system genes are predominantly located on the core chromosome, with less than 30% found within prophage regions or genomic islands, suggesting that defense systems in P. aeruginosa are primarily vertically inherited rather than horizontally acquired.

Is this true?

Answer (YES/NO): NO